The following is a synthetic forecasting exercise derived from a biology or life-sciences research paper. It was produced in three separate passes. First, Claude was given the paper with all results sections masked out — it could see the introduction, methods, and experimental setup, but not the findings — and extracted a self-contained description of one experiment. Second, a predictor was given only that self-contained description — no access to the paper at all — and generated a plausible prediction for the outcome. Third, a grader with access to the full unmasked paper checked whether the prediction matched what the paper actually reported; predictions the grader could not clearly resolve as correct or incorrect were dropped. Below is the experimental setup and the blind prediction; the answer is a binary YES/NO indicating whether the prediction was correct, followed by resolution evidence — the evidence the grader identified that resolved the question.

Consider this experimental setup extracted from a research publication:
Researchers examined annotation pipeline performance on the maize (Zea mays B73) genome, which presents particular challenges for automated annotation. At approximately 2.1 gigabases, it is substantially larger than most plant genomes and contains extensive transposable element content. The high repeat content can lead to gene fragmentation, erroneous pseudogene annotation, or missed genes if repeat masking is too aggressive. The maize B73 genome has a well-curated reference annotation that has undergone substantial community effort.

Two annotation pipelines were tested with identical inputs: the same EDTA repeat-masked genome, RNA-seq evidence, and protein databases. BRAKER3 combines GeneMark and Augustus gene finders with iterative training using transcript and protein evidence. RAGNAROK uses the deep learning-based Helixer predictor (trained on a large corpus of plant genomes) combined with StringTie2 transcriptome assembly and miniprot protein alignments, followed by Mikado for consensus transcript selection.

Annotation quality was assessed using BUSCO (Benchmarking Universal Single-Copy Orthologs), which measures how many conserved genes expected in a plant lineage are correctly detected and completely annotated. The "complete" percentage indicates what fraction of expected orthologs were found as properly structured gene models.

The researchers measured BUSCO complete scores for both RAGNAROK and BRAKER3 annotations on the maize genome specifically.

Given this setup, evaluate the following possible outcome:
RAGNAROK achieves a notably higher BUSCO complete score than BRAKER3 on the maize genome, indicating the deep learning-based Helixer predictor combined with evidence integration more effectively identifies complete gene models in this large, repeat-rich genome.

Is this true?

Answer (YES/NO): NO